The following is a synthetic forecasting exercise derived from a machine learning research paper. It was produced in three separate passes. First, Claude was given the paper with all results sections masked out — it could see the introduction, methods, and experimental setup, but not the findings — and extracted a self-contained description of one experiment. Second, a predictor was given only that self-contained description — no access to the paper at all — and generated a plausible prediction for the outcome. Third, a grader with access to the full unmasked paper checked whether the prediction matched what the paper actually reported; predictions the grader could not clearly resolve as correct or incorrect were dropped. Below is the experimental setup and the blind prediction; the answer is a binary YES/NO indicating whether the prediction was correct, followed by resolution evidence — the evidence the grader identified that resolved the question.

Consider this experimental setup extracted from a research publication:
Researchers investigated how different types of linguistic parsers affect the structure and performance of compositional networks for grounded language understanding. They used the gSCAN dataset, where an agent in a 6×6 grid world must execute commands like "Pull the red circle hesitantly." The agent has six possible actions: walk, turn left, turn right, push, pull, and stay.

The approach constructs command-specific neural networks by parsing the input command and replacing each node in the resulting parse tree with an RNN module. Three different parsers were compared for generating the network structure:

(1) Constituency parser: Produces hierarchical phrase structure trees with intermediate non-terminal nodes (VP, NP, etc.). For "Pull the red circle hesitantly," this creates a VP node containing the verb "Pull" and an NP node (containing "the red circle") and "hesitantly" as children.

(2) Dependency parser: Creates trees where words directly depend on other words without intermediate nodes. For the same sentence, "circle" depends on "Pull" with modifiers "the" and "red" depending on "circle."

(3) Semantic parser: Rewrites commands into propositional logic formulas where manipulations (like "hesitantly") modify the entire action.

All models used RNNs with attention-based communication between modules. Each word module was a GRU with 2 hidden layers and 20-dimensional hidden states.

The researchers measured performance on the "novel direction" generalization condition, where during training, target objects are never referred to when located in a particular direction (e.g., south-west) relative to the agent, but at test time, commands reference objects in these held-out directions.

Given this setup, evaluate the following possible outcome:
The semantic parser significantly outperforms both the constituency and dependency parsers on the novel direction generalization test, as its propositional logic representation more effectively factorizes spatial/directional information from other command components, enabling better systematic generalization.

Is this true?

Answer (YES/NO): NO